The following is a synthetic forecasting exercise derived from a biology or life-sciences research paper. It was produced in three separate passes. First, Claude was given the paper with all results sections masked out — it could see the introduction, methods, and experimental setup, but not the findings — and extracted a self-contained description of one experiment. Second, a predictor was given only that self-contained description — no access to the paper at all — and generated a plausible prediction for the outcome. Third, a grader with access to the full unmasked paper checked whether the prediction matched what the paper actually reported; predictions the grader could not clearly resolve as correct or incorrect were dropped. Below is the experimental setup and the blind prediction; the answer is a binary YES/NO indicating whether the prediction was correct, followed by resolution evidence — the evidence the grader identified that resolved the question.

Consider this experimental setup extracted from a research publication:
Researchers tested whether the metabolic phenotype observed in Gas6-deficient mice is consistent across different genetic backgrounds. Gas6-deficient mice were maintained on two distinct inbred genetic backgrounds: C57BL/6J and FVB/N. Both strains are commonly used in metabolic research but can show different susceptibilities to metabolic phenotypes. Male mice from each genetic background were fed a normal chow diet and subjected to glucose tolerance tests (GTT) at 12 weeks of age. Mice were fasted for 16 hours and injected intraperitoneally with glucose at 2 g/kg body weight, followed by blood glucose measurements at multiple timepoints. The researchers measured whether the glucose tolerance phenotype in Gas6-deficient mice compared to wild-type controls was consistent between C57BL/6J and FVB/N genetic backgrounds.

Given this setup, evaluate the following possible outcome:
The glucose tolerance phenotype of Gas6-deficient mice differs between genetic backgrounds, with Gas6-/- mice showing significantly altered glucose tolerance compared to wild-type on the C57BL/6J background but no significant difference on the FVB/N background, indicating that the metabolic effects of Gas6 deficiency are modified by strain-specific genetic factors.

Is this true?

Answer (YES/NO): NO